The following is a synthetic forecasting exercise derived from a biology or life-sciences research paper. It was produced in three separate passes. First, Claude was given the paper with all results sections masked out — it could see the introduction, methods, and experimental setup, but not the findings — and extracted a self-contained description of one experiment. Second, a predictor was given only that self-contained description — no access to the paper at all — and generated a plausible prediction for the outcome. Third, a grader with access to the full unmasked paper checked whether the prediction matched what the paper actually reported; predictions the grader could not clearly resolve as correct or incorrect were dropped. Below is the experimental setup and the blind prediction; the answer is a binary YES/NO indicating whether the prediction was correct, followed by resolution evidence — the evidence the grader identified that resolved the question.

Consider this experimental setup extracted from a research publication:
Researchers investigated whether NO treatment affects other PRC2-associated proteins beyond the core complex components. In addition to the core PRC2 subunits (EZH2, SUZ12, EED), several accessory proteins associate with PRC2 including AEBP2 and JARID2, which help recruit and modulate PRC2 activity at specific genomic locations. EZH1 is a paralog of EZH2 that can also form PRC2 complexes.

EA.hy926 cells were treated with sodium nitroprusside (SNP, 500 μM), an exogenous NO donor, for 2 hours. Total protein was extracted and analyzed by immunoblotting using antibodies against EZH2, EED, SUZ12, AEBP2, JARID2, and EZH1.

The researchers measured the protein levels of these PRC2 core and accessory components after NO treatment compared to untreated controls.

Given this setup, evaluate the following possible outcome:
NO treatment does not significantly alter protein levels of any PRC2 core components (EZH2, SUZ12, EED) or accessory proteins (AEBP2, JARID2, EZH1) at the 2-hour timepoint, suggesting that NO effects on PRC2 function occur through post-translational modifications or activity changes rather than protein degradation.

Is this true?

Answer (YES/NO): NO